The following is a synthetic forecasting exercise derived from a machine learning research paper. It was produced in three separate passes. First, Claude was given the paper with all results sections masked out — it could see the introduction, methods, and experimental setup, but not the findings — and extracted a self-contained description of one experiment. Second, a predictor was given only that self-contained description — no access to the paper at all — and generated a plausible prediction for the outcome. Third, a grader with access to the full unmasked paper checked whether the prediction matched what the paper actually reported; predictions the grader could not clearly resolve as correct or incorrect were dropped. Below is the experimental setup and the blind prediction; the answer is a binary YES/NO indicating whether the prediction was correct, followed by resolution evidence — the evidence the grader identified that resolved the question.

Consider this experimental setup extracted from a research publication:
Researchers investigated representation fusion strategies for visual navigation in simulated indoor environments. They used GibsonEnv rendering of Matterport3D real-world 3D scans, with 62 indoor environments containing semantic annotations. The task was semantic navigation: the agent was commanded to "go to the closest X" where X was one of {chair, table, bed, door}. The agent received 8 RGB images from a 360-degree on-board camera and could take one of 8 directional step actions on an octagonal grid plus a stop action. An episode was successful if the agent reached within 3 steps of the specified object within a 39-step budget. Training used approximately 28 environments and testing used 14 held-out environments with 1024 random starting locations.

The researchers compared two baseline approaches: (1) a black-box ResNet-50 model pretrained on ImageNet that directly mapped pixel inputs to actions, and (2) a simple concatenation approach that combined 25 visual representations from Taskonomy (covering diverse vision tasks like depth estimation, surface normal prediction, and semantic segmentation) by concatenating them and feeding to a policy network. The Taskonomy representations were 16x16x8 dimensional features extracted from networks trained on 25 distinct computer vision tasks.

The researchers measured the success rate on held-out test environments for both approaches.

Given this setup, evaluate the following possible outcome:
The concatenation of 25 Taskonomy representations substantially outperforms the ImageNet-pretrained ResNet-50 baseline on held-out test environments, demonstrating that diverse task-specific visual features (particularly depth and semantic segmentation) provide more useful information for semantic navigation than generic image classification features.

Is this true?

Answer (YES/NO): NO